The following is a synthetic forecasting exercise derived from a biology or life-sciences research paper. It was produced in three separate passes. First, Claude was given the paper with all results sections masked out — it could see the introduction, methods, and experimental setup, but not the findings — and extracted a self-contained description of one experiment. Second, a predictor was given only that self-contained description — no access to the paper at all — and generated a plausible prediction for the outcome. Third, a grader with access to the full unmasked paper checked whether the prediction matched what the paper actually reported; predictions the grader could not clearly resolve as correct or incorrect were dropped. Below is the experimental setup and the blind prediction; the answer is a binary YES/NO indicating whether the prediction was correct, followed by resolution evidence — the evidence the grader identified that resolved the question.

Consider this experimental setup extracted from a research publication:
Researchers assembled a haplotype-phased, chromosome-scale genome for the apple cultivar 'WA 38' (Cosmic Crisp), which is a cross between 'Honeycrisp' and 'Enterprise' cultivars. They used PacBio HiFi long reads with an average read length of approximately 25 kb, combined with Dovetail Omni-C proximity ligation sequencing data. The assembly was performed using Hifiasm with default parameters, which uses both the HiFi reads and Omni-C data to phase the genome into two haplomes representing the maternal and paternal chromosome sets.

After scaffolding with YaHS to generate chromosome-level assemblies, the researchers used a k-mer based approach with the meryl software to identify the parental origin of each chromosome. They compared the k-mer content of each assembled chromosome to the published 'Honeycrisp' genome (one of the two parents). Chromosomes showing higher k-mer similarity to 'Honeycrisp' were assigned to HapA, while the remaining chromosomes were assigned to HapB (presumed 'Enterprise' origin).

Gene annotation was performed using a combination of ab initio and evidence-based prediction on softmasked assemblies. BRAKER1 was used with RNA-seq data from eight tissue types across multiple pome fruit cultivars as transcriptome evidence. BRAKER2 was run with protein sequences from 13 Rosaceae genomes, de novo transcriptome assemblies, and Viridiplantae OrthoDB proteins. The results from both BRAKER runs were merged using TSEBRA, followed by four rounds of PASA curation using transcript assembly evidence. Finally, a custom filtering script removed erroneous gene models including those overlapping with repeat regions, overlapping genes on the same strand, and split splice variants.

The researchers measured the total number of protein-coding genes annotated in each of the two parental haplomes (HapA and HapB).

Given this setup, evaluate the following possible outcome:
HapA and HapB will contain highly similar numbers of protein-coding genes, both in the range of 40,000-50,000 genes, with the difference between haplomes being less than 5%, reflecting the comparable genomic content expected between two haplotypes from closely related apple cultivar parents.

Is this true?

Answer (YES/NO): NO